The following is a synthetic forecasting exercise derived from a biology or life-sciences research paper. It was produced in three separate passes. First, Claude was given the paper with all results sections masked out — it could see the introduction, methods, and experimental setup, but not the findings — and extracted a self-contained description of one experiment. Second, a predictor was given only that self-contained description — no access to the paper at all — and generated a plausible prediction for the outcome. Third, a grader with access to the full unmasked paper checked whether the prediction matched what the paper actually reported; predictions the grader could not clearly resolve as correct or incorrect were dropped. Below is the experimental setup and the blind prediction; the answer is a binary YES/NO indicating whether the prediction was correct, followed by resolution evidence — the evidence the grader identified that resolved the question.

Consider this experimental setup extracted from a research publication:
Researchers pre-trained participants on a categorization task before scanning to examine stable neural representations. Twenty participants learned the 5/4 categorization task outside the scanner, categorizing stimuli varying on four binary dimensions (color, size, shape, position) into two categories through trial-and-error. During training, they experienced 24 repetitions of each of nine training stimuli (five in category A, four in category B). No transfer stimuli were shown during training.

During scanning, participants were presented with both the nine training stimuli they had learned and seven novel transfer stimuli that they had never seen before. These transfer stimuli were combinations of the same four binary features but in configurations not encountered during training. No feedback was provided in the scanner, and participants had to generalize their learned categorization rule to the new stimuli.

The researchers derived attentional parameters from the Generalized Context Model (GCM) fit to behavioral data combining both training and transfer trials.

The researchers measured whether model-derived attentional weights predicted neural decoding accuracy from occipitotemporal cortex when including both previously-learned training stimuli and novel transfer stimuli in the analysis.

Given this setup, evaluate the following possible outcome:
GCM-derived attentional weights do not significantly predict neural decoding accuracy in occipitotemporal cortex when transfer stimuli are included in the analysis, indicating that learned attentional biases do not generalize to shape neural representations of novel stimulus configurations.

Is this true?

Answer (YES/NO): NO